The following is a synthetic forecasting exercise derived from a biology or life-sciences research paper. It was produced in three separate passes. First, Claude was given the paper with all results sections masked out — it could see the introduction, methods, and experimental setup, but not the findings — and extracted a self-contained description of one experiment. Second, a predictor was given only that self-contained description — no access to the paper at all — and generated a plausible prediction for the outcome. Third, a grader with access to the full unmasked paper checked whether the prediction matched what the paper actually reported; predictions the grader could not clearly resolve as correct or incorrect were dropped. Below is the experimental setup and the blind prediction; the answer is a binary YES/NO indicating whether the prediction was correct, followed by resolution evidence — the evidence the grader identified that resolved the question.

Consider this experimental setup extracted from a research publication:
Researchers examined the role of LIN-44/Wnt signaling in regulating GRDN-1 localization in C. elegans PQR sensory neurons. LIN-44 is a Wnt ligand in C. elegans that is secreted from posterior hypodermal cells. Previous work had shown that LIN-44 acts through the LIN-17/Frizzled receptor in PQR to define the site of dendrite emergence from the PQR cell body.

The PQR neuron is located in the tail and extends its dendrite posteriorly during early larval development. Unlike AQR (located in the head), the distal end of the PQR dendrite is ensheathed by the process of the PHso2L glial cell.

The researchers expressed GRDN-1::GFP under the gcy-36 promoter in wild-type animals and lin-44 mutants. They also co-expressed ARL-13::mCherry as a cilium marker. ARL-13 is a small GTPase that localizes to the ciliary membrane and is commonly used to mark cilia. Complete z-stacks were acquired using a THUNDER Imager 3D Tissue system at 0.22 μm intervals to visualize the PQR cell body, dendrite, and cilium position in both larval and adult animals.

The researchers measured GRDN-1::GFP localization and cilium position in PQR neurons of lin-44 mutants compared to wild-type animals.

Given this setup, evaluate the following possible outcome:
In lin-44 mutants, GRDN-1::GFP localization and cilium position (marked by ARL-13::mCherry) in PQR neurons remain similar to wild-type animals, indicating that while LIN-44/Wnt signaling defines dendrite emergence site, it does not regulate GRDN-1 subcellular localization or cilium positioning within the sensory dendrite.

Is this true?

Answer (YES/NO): NO